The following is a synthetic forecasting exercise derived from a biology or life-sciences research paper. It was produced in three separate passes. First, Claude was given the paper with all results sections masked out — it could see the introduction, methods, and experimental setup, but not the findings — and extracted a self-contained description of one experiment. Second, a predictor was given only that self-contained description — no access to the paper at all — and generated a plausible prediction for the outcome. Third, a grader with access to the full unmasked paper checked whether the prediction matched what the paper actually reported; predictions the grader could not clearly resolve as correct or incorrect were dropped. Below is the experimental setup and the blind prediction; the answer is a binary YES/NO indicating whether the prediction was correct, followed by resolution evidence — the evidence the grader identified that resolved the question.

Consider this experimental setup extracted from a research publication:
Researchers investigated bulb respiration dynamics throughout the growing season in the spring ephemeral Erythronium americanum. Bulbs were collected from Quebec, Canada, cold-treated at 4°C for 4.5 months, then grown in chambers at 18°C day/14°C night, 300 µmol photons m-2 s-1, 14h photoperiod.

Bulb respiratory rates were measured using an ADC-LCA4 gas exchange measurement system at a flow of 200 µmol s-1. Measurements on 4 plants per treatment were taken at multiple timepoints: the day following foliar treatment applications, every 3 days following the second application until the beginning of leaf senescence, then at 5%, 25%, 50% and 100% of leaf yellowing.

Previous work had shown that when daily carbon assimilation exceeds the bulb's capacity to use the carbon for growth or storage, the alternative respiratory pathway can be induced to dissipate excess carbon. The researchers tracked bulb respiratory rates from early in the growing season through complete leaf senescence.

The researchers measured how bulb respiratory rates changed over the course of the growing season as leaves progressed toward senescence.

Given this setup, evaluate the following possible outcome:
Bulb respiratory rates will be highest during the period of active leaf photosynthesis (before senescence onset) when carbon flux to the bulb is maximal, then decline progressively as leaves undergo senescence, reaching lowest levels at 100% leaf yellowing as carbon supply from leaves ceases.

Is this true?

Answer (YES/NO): NO